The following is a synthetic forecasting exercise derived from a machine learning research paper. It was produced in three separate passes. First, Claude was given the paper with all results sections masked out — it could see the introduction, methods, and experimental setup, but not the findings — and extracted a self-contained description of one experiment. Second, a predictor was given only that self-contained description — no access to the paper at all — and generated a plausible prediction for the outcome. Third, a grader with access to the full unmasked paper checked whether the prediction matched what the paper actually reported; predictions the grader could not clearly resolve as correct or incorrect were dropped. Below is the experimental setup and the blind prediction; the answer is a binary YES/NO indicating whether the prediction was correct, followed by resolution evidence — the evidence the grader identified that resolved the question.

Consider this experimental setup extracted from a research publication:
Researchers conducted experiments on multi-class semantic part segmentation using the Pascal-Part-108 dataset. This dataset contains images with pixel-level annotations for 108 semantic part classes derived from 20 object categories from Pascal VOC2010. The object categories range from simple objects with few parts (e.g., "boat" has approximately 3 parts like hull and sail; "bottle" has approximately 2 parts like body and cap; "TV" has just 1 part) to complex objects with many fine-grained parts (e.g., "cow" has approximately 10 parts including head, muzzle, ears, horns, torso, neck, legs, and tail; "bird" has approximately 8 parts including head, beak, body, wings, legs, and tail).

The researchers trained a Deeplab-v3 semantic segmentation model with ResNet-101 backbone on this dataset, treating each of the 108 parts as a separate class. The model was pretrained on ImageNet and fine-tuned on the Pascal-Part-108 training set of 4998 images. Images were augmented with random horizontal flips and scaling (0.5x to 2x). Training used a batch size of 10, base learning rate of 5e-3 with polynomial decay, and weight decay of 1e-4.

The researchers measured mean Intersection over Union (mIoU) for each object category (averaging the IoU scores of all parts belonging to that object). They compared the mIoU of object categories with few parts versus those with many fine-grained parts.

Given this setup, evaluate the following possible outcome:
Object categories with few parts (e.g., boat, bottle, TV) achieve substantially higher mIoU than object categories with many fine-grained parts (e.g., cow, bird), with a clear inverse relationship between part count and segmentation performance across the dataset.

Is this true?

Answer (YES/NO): NO